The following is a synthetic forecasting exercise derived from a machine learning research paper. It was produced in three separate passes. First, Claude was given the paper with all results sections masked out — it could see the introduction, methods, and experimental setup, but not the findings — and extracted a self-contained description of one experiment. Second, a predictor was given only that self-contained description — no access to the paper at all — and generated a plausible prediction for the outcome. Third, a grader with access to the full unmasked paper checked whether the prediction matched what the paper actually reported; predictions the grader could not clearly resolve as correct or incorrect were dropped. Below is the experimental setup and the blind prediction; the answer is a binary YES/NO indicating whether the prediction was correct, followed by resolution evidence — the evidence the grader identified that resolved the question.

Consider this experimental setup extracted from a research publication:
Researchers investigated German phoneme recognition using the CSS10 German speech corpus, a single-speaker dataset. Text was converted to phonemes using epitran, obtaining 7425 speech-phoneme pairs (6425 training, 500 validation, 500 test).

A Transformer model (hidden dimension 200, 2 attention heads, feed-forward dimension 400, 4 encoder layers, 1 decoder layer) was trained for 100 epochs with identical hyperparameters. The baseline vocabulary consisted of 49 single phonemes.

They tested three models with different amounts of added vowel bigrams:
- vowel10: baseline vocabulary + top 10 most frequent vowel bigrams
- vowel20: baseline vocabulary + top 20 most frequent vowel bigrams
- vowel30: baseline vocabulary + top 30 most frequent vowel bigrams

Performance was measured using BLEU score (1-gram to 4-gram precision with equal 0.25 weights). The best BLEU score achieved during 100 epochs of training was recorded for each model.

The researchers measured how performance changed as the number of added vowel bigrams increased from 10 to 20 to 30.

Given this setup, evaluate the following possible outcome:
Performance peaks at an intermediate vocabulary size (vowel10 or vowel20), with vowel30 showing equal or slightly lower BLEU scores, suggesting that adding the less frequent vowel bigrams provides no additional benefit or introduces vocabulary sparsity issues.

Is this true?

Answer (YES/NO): NO